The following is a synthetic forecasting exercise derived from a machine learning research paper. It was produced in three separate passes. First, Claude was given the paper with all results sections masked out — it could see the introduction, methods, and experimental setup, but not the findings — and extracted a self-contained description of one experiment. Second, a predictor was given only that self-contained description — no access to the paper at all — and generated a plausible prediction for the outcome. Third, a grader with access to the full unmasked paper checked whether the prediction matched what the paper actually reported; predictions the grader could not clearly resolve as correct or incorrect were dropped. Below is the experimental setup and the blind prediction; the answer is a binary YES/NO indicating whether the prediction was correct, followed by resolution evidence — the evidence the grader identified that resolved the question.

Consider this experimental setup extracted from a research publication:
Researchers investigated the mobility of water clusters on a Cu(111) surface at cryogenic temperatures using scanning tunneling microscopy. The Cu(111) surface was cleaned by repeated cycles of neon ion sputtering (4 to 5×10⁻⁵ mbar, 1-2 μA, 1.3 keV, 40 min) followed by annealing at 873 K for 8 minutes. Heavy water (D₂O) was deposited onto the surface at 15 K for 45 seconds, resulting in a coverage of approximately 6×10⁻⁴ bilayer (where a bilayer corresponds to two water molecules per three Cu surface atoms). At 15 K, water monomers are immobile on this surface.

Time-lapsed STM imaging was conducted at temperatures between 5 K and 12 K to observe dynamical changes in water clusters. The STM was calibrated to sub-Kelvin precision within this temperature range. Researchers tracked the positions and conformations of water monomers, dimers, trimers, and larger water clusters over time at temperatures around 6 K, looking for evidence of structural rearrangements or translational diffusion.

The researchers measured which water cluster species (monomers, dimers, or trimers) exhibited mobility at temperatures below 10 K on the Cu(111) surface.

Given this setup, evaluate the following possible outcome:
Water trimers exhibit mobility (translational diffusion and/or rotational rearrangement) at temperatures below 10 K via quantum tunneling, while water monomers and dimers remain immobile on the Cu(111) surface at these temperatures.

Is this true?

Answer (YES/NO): NO